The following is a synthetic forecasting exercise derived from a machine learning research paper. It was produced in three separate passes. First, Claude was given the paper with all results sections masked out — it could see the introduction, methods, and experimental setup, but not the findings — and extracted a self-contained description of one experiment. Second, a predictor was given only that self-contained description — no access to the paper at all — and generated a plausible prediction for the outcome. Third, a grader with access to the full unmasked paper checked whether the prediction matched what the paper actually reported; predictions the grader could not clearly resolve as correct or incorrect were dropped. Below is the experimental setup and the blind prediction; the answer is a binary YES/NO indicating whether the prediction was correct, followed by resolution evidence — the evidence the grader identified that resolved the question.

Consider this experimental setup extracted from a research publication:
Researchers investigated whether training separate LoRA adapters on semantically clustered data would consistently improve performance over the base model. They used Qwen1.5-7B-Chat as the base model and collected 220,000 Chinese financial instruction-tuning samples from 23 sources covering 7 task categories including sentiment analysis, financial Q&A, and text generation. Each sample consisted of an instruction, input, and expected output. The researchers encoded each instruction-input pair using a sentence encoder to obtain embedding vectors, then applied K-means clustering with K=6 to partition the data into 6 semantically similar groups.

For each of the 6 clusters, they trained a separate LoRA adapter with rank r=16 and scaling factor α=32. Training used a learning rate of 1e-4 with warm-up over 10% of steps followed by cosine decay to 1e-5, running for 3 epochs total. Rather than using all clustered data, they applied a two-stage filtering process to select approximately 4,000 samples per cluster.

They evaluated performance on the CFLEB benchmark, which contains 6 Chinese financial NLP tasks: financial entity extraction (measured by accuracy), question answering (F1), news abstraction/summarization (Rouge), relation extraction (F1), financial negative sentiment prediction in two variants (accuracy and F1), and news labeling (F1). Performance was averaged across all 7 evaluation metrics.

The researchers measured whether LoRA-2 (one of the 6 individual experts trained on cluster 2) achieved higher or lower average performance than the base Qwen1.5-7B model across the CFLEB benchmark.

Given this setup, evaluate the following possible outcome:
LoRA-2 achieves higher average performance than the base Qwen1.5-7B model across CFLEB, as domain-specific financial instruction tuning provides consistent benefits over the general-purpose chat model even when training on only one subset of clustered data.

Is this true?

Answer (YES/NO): NO